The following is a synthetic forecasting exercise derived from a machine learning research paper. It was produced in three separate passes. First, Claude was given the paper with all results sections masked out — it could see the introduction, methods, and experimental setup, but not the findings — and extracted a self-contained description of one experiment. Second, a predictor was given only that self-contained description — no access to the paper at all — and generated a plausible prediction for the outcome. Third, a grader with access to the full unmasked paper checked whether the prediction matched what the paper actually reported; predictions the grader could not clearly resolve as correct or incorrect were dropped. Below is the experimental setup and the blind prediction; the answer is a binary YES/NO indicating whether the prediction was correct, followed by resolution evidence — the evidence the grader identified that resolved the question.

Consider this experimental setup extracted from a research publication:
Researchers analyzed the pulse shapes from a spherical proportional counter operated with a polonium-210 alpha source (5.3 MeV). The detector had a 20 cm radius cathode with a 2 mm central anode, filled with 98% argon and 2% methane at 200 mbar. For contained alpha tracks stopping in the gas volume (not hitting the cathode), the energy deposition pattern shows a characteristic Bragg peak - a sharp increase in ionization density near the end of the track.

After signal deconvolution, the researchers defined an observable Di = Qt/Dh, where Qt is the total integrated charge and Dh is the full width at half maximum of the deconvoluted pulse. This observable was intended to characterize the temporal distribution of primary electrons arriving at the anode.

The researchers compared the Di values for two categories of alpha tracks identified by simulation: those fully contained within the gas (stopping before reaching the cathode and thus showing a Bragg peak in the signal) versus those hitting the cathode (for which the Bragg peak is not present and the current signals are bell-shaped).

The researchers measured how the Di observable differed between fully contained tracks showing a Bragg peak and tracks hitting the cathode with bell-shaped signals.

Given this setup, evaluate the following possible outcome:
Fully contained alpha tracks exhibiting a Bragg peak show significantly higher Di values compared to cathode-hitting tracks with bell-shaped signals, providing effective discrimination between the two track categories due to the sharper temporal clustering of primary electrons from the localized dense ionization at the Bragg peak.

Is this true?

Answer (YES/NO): YES